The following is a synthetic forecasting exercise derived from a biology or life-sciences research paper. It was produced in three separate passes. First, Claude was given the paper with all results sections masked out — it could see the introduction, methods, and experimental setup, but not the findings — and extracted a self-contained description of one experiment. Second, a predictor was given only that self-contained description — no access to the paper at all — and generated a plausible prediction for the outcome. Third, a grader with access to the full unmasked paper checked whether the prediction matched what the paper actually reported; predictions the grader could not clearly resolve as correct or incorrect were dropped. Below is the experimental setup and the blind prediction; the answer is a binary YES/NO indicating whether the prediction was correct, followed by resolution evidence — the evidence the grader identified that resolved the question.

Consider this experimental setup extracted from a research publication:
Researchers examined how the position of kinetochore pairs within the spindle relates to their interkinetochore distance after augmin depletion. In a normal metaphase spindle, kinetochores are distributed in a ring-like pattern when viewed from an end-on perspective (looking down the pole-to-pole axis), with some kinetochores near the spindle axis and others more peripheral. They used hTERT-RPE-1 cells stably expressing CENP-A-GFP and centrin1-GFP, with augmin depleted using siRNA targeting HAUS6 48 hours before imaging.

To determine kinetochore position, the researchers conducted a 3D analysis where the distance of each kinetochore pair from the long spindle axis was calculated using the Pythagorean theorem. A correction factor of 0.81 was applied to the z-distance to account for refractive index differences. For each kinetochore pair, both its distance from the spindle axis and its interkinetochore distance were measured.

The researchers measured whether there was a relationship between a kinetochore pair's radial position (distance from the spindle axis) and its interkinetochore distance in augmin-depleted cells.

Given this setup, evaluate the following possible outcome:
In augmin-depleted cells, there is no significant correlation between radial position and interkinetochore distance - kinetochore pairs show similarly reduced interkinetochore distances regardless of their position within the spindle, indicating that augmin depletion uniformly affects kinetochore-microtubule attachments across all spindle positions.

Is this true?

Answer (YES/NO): NO